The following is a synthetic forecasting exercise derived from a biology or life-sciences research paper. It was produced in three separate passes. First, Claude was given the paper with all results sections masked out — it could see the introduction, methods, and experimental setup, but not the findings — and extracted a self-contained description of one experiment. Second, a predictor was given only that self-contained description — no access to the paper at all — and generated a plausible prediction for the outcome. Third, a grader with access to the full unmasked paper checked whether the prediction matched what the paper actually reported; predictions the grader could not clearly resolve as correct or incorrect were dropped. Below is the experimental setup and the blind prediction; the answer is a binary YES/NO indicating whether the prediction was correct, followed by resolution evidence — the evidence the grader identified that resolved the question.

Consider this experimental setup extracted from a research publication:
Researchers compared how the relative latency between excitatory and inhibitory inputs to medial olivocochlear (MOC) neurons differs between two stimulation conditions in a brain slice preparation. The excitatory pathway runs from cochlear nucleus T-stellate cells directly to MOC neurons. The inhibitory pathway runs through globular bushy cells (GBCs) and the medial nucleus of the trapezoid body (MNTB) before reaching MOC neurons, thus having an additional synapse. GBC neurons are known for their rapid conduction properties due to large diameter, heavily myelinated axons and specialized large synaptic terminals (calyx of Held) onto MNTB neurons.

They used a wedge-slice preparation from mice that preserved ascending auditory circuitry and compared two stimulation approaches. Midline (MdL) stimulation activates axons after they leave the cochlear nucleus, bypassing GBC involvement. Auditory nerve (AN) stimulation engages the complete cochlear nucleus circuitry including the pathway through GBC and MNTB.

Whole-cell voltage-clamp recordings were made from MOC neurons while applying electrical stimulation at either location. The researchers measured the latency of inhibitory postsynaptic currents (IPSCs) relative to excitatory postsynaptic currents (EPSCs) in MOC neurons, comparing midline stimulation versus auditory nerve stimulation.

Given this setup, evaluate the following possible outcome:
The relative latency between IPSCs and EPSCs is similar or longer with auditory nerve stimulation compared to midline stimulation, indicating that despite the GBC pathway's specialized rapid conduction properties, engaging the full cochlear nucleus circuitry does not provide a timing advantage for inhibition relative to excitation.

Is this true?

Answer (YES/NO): NO